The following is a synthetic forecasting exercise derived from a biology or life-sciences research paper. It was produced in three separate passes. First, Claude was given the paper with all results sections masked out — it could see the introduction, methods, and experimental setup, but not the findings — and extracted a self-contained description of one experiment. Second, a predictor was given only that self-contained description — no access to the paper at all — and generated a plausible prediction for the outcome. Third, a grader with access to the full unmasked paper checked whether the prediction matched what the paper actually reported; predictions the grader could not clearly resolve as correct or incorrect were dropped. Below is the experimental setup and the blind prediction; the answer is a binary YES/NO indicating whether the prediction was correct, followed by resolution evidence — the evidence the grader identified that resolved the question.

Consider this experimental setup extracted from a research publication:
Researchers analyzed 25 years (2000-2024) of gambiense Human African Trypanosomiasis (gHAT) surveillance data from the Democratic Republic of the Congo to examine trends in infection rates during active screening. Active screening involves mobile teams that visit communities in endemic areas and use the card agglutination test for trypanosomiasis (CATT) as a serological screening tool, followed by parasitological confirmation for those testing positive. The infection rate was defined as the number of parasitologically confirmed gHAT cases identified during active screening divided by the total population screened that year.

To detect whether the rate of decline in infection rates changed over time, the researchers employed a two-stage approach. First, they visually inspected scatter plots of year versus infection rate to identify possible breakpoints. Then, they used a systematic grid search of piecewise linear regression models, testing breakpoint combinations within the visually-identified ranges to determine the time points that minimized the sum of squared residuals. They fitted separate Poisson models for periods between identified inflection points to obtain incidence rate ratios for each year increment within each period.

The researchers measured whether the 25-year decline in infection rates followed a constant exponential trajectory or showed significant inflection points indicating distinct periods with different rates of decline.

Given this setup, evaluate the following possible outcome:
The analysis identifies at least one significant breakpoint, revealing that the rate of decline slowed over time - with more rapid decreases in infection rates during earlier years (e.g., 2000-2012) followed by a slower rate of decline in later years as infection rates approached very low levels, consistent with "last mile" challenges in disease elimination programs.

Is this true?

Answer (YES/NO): NO